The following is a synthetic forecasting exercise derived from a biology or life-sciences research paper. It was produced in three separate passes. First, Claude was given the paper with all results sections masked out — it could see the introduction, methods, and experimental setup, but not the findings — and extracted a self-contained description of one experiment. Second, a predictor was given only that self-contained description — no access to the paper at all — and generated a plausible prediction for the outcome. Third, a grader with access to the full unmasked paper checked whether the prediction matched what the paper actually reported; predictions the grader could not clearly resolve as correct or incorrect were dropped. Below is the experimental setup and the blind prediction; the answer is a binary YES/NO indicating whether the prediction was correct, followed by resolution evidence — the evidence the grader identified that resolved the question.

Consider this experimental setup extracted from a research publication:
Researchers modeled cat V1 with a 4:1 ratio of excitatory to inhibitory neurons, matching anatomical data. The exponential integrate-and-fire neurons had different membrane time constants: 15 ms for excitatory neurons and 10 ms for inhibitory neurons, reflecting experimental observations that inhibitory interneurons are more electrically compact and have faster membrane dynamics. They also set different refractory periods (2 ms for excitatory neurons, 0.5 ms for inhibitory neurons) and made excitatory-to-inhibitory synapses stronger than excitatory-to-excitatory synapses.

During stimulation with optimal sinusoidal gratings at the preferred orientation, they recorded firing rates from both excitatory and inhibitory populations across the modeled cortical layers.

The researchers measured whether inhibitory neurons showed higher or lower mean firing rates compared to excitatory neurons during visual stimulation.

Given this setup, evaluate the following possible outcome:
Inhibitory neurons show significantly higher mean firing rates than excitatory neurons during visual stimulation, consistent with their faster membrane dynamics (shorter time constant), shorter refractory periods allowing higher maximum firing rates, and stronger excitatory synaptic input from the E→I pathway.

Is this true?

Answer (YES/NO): YES